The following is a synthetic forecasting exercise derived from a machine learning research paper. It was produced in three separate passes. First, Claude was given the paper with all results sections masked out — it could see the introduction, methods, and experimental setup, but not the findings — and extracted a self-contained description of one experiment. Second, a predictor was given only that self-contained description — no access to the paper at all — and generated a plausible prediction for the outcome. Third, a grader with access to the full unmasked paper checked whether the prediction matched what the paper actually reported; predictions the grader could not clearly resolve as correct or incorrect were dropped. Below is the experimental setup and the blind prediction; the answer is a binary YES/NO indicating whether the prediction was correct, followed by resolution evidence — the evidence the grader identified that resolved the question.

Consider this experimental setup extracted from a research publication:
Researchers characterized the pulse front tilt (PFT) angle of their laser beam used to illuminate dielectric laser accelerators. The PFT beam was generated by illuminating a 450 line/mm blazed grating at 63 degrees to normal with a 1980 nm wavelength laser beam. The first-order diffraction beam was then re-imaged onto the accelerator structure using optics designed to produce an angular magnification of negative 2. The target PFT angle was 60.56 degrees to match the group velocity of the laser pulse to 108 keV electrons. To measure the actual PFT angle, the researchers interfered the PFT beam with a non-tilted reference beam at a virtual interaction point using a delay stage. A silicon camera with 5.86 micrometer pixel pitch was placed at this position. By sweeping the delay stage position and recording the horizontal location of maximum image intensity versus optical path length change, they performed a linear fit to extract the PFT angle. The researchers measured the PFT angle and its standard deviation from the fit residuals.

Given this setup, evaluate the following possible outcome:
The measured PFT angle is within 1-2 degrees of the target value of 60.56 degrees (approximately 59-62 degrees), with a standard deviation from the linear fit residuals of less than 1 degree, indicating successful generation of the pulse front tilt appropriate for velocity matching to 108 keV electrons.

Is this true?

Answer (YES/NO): YES